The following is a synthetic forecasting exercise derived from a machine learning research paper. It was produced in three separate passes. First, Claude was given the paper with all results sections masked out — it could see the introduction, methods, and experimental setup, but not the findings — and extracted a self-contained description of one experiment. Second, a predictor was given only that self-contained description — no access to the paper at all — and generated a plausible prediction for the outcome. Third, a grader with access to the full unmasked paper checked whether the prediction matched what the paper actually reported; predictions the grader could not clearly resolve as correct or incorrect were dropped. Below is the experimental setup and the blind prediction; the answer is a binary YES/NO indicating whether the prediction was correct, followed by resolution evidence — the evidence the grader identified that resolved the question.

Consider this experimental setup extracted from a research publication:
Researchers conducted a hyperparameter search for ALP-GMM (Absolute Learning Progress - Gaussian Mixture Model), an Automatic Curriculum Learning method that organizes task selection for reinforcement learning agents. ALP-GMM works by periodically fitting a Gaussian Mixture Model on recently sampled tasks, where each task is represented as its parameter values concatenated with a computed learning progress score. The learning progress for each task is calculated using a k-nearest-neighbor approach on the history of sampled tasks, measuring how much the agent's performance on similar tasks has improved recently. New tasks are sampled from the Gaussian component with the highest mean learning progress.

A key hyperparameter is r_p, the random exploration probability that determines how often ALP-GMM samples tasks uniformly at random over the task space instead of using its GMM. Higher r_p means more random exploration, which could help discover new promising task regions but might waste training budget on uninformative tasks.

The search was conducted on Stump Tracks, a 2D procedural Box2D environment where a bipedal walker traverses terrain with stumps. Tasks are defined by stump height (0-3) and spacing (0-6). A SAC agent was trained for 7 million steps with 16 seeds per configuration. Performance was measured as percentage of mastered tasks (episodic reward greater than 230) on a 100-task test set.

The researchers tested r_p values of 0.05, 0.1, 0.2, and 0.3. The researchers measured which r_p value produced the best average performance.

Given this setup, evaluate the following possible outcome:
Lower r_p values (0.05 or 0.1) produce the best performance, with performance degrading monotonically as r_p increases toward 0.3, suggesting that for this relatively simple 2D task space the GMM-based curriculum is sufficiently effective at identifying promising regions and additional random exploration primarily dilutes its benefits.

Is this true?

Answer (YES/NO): YES